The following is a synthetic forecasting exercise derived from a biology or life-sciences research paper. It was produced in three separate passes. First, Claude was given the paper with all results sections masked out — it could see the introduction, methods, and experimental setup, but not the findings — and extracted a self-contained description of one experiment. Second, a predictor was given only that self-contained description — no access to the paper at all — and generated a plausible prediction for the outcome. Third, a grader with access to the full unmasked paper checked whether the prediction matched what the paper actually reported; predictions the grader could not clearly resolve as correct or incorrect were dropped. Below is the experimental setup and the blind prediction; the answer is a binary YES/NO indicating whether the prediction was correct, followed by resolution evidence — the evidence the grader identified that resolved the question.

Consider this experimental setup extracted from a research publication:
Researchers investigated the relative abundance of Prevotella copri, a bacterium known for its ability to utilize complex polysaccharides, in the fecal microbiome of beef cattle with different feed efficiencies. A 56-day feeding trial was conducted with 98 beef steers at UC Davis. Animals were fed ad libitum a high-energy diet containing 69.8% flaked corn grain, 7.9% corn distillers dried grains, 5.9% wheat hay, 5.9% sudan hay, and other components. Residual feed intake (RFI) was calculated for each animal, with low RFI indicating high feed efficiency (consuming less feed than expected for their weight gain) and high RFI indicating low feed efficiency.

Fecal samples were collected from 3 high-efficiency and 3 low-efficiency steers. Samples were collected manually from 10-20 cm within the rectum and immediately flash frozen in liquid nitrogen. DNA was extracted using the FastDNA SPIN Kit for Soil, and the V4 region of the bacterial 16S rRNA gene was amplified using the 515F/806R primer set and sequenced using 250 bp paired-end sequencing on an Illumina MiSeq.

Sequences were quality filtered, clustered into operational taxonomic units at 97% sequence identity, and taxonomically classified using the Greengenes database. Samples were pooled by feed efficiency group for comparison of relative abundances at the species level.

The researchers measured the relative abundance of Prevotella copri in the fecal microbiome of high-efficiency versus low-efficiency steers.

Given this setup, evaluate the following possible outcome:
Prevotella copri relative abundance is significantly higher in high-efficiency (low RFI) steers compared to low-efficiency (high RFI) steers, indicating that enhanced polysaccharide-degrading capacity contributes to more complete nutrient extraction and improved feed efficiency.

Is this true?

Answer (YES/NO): YES